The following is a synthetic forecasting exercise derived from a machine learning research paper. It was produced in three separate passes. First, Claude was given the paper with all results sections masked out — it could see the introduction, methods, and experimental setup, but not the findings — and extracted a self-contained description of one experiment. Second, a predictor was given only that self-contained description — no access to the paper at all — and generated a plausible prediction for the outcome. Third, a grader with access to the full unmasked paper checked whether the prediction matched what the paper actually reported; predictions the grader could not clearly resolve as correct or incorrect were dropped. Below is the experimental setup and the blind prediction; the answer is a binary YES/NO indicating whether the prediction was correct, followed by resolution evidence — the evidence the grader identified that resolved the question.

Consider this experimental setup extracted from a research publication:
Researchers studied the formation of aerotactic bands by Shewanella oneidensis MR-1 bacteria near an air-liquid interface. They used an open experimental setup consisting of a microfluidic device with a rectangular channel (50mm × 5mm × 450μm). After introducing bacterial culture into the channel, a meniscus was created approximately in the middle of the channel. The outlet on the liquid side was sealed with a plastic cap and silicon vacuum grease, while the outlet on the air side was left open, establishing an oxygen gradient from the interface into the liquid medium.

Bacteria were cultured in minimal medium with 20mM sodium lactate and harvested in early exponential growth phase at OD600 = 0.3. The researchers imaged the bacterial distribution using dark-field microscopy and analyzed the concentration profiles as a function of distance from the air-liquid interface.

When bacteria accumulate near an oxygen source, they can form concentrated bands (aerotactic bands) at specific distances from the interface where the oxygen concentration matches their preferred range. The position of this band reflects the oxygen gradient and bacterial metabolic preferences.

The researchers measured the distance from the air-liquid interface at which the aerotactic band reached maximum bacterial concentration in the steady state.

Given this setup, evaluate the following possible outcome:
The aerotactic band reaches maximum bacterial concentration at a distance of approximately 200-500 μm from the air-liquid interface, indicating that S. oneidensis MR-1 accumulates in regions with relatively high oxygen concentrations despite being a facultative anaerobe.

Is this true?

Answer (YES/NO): NO